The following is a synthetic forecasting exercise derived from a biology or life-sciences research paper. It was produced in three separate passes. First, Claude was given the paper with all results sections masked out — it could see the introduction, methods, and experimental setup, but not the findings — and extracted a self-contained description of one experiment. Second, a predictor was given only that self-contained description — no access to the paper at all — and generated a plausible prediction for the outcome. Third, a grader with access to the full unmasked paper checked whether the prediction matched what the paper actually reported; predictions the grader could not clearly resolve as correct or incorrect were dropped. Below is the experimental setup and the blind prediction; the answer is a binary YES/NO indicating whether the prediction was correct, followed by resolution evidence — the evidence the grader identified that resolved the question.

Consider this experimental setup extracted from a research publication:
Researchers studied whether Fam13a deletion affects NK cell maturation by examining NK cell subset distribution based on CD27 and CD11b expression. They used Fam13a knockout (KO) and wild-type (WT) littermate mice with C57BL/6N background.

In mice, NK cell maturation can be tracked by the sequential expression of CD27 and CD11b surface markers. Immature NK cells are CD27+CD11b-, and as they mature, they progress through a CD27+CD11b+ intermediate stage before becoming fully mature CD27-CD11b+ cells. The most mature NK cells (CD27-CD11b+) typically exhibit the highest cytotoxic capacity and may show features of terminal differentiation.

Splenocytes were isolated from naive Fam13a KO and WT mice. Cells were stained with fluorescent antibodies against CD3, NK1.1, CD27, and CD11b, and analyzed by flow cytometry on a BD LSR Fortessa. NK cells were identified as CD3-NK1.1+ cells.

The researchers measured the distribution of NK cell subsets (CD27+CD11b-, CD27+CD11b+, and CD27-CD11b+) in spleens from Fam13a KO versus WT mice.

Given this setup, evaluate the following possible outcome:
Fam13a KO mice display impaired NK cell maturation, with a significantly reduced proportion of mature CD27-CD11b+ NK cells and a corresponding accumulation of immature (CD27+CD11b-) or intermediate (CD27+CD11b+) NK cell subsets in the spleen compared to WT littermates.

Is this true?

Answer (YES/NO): NO